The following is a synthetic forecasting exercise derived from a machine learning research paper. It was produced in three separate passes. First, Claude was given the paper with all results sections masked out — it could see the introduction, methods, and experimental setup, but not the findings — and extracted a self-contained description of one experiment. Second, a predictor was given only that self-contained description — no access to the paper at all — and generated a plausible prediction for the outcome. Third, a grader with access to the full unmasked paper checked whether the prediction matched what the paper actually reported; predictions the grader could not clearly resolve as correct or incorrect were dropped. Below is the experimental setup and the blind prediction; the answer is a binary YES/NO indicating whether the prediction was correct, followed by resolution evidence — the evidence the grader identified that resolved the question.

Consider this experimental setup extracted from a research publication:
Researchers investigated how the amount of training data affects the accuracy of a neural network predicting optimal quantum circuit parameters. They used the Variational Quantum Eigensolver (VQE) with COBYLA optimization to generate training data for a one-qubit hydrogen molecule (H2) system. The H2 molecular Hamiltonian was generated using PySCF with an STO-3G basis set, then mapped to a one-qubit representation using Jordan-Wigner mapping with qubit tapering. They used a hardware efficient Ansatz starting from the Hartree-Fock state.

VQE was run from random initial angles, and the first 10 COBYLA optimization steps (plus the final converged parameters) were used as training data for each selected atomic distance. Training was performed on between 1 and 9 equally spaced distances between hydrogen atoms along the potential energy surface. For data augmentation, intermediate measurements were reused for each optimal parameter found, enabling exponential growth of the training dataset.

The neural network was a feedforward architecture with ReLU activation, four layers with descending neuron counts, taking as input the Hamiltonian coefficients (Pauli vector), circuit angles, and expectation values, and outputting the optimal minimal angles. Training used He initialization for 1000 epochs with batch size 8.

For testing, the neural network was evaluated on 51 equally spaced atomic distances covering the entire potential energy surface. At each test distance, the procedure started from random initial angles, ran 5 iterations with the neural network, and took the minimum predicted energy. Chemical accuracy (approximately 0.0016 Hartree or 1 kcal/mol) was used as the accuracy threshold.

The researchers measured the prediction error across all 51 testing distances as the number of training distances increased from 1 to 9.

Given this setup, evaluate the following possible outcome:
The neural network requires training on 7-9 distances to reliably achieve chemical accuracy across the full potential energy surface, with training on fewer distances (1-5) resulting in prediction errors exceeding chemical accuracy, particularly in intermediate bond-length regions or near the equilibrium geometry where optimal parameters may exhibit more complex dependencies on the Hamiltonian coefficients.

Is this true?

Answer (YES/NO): NO